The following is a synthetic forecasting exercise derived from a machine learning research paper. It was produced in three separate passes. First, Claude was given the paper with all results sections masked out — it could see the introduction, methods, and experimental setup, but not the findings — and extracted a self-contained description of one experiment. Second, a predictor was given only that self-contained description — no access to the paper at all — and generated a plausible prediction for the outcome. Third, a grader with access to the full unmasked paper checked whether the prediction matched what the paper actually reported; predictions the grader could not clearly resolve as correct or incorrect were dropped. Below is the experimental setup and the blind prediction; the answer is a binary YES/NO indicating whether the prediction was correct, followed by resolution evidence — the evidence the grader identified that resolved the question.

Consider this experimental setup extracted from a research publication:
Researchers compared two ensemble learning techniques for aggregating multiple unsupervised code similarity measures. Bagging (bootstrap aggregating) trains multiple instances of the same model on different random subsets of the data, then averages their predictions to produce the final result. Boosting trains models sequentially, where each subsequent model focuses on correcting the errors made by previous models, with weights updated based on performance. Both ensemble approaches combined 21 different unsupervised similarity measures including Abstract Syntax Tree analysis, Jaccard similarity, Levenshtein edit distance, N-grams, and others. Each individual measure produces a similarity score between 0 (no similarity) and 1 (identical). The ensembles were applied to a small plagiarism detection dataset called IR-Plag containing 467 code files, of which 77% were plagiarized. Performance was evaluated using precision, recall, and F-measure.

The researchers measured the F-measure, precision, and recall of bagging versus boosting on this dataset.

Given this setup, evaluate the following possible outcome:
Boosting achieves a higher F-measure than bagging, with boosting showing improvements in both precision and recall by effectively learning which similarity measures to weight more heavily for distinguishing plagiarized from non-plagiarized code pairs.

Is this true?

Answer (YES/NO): NO